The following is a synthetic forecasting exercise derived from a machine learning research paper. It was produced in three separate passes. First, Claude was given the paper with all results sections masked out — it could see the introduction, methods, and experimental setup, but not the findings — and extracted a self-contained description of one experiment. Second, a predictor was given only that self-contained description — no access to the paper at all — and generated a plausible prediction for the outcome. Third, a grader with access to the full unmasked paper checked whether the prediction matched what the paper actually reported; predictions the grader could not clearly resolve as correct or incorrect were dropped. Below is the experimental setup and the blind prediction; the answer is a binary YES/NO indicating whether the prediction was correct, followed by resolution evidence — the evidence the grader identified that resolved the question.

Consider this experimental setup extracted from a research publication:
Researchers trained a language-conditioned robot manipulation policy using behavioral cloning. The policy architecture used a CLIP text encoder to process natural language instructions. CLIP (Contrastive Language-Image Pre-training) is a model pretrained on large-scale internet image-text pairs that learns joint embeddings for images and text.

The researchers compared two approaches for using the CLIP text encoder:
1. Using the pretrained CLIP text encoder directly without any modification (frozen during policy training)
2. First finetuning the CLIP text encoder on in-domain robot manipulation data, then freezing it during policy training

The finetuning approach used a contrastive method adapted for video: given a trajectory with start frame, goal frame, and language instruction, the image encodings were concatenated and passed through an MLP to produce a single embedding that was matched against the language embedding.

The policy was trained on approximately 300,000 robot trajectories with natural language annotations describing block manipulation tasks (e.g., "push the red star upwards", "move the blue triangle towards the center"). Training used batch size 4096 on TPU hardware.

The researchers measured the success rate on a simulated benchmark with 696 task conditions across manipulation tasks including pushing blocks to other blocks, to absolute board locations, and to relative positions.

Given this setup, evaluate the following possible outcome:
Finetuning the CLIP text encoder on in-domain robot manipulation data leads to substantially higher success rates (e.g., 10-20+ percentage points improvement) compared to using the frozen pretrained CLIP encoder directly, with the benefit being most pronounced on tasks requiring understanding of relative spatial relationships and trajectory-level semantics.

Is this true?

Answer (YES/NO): NO